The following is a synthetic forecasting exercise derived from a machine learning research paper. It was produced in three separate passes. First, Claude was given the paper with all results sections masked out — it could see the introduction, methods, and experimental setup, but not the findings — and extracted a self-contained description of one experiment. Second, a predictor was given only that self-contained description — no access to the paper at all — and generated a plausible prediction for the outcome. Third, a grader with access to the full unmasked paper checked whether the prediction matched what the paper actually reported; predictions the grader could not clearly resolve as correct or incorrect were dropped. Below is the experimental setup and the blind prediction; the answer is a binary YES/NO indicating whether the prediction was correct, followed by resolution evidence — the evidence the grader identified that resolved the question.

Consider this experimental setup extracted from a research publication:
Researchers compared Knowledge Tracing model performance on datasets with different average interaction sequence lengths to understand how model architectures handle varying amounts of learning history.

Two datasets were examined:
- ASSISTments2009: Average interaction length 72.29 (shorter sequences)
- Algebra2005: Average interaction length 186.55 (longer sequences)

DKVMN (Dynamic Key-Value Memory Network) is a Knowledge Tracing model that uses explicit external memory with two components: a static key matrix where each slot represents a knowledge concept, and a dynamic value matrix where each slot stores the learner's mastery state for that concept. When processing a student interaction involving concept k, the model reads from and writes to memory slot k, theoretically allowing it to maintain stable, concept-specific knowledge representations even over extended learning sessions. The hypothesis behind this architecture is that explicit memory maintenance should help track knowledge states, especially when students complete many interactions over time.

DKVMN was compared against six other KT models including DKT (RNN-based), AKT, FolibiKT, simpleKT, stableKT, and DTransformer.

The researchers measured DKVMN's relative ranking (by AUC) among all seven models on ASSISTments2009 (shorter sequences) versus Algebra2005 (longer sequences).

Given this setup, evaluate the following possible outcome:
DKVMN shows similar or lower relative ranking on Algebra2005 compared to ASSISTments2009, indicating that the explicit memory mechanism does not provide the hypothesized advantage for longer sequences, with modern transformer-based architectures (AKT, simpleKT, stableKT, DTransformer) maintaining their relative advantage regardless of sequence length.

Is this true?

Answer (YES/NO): YES